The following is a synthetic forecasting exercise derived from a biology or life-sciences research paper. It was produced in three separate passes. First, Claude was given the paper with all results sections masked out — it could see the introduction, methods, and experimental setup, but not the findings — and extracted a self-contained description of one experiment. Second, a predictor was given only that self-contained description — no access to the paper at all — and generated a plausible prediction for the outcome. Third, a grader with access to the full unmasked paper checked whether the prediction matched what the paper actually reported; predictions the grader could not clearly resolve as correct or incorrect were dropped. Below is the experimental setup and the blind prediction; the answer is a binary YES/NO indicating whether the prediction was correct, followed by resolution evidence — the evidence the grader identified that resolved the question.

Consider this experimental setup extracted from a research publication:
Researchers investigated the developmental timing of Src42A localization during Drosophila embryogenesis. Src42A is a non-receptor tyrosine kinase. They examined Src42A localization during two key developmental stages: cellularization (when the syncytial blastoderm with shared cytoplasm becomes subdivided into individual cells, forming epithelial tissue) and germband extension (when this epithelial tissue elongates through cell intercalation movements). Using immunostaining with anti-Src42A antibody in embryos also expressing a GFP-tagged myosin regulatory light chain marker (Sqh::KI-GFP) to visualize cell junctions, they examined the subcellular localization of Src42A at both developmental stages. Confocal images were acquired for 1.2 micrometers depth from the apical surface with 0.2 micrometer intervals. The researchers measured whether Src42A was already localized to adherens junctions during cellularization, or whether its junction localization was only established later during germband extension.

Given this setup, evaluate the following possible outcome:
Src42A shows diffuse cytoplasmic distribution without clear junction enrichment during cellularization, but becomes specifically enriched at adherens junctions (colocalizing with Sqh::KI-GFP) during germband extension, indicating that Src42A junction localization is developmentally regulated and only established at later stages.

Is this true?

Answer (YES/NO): NO